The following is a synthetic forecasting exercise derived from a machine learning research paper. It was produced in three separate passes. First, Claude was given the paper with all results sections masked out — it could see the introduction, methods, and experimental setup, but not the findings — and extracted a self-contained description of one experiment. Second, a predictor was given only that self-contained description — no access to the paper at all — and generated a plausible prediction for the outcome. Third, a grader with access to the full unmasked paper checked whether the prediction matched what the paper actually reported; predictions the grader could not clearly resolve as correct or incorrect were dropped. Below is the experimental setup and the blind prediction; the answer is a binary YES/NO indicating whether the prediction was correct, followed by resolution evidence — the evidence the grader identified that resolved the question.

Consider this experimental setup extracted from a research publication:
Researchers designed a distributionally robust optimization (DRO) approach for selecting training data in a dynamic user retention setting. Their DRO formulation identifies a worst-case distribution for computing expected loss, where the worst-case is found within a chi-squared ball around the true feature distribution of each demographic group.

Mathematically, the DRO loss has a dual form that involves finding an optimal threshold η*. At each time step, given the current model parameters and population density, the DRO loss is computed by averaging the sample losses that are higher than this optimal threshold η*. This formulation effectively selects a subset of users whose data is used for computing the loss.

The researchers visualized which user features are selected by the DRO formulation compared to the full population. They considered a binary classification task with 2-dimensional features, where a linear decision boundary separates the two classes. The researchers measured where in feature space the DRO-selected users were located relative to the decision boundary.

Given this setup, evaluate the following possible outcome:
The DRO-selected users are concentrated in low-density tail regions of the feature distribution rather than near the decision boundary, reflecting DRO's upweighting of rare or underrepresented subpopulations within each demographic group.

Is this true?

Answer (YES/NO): NO